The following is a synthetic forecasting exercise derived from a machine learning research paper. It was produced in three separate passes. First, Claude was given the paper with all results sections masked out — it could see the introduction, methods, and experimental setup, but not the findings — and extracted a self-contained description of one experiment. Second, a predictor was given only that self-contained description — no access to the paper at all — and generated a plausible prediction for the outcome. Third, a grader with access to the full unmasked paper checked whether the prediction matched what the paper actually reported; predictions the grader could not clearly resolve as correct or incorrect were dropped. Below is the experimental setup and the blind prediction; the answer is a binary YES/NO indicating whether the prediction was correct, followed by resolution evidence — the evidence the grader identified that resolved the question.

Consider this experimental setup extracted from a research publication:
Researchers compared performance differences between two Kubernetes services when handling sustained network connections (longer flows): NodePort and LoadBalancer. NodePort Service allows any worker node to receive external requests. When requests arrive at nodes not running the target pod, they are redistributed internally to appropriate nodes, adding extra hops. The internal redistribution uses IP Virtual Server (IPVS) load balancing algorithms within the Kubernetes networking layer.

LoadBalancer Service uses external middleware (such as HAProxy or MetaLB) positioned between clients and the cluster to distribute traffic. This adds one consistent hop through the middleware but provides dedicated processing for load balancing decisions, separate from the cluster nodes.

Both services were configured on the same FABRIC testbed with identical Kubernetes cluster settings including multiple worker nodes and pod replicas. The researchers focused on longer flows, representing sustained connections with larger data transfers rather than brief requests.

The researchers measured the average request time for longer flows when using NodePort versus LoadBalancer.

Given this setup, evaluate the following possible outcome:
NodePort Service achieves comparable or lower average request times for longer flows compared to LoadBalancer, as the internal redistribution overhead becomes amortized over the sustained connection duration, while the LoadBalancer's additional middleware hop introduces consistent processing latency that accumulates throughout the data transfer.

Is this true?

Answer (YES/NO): NO